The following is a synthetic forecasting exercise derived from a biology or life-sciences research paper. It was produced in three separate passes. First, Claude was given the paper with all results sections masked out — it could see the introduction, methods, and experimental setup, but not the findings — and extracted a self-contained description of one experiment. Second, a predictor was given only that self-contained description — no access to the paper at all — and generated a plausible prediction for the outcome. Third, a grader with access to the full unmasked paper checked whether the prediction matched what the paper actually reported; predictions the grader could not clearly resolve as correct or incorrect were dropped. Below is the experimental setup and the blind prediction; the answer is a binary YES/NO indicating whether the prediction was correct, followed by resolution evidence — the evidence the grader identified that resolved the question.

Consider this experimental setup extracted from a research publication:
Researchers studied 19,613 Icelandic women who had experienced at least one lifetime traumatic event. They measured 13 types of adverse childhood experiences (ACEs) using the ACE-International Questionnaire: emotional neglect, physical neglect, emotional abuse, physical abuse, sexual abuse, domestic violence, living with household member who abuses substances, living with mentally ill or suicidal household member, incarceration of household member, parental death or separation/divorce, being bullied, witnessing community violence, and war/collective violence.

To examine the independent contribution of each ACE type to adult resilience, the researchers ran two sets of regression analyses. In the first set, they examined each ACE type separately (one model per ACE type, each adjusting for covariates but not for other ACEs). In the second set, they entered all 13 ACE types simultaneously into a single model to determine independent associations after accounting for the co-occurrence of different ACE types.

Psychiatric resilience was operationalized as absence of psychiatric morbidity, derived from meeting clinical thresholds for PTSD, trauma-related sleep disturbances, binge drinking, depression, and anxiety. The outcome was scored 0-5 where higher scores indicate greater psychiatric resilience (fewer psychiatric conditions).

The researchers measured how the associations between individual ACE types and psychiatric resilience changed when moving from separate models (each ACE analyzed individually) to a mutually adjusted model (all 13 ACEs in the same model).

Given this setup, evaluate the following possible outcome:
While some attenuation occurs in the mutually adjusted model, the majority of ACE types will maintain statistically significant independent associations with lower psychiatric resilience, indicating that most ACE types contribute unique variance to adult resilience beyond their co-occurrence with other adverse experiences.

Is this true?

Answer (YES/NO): NO